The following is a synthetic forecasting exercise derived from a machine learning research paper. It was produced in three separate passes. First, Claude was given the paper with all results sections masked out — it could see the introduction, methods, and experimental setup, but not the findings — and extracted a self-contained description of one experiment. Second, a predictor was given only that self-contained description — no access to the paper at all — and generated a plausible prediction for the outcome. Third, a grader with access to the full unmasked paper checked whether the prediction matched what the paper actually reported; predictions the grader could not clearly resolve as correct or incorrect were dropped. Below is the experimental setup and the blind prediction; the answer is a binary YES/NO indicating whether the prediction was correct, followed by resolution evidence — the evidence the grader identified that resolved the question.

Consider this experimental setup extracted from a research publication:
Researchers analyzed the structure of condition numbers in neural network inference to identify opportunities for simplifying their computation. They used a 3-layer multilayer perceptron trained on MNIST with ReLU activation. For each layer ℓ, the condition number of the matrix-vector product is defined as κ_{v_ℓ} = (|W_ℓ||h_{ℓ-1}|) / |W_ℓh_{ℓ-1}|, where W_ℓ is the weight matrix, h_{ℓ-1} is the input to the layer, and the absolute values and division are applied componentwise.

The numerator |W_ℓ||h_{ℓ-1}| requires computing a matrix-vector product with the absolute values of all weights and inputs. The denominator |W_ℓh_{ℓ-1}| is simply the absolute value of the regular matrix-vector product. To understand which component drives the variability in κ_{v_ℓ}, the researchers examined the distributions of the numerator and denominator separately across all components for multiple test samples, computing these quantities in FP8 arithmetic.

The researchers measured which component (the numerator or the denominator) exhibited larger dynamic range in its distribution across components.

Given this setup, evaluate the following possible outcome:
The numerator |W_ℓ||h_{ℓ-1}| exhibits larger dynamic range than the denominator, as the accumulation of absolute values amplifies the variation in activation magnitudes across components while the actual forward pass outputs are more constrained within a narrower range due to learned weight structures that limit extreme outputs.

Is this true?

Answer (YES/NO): NO